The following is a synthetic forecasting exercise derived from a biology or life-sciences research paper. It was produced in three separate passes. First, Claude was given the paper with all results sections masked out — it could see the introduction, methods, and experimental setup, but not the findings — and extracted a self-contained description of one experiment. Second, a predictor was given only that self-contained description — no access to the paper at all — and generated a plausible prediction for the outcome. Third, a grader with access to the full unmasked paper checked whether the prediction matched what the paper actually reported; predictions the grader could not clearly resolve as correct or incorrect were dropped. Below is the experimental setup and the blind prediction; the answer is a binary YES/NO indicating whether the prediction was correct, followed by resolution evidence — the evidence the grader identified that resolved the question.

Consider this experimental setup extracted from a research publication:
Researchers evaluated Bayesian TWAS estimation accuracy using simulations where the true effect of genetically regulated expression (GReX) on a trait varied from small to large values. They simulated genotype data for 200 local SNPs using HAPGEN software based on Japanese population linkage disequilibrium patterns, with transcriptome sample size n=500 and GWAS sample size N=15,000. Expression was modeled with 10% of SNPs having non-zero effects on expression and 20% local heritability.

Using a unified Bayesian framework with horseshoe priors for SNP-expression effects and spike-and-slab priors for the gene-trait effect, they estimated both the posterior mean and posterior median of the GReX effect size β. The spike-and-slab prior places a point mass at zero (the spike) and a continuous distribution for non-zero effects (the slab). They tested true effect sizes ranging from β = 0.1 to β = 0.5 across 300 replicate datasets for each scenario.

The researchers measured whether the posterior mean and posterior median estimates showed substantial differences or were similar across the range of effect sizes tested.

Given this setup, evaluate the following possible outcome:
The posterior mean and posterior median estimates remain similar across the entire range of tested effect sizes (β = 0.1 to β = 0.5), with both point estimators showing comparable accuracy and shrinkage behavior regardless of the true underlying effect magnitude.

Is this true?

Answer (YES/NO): YES